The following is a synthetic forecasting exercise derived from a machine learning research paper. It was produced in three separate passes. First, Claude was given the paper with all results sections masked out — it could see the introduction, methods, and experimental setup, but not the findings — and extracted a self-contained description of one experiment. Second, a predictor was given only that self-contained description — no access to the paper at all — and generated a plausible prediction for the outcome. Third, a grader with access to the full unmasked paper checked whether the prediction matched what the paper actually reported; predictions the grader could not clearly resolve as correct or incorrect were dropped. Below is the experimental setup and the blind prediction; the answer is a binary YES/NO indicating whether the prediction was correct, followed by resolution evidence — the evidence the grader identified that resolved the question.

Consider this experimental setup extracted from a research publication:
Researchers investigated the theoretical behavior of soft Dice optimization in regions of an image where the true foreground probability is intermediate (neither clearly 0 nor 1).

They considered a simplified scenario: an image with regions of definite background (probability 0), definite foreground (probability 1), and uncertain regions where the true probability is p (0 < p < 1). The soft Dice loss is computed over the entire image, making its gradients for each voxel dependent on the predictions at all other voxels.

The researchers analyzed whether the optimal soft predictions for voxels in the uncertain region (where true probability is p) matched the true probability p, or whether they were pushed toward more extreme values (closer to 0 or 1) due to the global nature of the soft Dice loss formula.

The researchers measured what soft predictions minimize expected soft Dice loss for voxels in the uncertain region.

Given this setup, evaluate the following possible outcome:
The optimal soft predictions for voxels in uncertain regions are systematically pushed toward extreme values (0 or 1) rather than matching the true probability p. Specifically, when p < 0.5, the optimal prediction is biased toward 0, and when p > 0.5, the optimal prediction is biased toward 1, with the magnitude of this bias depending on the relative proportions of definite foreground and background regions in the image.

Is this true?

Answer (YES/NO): YES